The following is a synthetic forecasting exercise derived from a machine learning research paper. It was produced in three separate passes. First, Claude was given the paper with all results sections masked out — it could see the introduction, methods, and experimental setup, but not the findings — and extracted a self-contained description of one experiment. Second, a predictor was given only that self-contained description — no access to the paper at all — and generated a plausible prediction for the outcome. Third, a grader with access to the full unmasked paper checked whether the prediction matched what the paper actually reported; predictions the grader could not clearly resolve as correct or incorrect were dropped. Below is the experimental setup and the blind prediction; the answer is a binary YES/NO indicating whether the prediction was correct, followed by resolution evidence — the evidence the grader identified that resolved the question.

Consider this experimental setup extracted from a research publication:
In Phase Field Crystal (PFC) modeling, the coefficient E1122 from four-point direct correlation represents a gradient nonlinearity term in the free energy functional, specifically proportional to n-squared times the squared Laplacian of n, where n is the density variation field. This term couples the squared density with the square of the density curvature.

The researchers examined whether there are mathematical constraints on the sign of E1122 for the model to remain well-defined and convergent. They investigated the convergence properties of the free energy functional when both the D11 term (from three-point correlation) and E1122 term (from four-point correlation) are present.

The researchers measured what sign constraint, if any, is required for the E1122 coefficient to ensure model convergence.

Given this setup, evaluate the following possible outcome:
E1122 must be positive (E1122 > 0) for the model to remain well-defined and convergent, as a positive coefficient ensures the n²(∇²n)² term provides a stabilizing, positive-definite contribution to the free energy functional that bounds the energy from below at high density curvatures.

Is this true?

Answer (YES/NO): NO